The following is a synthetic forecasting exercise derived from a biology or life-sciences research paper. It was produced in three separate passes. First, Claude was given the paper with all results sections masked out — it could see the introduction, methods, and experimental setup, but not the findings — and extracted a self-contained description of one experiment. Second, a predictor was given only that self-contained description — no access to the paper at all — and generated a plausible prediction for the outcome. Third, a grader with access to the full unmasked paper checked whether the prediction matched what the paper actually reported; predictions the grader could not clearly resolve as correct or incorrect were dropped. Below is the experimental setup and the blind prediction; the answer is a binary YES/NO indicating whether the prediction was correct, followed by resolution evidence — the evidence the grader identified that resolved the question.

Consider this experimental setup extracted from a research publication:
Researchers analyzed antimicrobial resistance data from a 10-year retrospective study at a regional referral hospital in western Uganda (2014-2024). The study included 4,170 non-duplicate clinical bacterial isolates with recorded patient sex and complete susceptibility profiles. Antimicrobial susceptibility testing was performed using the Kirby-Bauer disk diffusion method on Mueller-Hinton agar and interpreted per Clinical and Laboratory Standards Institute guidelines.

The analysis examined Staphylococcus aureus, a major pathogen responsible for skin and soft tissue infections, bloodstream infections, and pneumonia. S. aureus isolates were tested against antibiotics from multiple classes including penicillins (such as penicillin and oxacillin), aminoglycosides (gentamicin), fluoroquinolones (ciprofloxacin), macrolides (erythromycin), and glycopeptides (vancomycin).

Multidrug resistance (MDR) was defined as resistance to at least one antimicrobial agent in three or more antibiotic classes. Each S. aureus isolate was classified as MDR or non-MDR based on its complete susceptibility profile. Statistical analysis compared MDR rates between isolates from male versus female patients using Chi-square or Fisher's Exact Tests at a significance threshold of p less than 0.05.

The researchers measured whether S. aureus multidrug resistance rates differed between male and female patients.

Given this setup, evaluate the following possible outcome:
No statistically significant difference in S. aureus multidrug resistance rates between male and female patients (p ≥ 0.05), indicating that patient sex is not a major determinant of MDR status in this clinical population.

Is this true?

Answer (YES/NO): NO